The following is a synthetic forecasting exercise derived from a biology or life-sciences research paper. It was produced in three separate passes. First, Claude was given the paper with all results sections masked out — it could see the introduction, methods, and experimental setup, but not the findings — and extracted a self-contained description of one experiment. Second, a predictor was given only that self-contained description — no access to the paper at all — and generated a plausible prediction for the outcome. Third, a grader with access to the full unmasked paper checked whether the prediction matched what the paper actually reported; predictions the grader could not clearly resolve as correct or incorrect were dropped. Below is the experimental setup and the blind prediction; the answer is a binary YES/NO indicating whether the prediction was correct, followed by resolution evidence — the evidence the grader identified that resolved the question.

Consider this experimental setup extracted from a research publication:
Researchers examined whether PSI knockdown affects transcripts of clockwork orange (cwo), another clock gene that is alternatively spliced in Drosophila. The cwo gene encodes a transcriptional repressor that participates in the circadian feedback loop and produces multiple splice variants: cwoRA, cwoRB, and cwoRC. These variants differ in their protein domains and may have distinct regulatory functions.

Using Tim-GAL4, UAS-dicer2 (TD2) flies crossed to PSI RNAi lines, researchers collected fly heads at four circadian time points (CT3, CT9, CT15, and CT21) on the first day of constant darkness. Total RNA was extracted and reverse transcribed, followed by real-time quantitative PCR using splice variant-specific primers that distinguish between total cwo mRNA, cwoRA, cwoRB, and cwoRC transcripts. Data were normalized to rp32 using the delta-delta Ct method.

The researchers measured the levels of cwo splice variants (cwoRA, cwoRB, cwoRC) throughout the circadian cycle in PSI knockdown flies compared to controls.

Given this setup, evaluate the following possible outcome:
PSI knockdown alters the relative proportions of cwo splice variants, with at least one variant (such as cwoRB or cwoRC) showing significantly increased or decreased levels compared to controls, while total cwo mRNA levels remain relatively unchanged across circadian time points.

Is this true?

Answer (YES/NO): NO